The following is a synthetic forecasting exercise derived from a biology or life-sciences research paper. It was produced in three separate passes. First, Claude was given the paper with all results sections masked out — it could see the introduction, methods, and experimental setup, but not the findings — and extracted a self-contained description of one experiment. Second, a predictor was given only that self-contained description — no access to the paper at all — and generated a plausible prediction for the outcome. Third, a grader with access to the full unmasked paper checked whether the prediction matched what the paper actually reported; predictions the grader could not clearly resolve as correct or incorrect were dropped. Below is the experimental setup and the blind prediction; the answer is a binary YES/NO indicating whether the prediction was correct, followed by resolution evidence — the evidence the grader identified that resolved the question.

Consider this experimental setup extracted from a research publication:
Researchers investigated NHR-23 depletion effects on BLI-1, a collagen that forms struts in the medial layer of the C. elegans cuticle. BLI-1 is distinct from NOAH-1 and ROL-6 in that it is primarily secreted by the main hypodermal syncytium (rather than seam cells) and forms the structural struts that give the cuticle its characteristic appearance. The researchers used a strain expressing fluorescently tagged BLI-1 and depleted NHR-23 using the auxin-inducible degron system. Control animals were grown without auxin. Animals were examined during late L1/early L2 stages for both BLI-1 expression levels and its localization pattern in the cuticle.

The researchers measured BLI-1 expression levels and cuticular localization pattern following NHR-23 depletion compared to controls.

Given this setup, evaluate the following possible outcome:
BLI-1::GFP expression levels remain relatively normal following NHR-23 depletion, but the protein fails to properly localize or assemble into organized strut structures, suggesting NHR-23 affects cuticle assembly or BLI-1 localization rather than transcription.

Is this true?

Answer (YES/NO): NO